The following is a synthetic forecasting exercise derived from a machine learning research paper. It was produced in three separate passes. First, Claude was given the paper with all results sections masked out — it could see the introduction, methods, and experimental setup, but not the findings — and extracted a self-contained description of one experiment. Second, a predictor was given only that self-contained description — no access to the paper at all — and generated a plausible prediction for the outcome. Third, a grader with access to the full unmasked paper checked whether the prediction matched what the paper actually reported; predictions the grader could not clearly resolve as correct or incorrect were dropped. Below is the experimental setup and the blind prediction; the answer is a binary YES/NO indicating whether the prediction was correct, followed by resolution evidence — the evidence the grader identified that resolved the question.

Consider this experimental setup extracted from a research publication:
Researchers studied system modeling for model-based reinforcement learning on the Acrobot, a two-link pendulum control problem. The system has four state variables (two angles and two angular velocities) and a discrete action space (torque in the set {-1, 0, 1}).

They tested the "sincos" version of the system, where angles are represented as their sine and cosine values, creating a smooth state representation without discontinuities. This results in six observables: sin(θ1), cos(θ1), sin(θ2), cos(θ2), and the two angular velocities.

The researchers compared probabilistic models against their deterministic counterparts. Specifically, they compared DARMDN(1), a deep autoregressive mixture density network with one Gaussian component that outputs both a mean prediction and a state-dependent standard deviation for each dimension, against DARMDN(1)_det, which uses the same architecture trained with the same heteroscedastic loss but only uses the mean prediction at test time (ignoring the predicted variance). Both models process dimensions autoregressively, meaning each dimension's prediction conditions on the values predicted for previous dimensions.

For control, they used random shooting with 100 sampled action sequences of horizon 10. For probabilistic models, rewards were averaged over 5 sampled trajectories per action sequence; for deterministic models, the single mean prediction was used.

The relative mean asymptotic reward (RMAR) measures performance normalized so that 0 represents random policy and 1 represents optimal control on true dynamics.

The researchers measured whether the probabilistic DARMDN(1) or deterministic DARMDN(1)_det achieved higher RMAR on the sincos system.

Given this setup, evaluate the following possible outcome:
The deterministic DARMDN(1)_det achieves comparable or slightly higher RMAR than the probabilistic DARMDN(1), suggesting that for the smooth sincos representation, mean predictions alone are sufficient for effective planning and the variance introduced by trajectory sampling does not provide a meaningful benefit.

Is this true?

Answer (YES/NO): YES